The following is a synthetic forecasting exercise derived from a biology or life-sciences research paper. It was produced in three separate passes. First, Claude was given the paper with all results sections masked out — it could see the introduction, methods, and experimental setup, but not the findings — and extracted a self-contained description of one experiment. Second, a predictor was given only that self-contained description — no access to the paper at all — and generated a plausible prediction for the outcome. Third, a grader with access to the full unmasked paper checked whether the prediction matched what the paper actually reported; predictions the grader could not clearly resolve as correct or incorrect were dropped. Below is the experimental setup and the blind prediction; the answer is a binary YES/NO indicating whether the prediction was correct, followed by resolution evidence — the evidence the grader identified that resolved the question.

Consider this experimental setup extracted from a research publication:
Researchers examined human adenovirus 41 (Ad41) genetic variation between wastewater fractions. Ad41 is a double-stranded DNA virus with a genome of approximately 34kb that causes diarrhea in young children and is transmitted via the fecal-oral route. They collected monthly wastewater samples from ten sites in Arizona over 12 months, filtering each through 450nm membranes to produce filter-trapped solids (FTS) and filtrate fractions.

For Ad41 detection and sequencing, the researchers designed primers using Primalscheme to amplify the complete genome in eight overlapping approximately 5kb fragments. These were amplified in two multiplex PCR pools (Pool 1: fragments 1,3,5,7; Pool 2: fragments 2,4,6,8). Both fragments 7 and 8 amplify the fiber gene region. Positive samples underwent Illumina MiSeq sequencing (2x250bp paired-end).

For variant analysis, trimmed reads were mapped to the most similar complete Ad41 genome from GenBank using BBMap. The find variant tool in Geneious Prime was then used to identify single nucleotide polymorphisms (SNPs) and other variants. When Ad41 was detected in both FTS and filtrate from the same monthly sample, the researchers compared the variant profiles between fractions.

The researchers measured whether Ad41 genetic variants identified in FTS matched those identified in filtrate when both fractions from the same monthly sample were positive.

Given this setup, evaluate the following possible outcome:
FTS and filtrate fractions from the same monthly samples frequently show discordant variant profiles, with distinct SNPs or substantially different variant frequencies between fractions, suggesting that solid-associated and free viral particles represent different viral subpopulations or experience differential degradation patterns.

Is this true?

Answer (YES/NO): YES